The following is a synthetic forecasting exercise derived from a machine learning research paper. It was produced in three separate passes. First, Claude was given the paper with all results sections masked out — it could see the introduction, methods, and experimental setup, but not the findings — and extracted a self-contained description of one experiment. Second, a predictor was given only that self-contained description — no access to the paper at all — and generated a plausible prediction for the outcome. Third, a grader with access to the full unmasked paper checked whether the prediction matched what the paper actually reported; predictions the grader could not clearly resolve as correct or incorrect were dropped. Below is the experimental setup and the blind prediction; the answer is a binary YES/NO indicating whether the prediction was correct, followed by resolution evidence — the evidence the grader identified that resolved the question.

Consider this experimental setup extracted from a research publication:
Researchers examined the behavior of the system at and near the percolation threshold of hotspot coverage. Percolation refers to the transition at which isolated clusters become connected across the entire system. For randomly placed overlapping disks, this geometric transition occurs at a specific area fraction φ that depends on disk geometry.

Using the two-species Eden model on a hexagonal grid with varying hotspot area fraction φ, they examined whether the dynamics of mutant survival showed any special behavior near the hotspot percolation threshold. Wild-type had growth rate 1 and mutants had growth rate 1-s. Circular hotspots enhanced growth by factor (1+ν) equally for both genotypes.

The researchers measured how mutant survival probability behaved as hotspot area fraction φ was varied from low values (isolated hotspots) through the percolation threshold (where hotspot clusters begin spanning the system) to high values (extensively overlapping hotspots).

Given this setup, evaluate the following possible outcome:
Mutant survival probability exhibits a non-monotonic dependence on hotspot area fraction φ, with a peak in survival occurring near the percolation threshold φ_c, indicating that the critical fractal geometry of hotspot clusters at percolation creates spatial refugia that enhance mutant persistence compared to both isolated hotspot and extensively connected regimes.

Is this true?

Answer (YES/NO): NO